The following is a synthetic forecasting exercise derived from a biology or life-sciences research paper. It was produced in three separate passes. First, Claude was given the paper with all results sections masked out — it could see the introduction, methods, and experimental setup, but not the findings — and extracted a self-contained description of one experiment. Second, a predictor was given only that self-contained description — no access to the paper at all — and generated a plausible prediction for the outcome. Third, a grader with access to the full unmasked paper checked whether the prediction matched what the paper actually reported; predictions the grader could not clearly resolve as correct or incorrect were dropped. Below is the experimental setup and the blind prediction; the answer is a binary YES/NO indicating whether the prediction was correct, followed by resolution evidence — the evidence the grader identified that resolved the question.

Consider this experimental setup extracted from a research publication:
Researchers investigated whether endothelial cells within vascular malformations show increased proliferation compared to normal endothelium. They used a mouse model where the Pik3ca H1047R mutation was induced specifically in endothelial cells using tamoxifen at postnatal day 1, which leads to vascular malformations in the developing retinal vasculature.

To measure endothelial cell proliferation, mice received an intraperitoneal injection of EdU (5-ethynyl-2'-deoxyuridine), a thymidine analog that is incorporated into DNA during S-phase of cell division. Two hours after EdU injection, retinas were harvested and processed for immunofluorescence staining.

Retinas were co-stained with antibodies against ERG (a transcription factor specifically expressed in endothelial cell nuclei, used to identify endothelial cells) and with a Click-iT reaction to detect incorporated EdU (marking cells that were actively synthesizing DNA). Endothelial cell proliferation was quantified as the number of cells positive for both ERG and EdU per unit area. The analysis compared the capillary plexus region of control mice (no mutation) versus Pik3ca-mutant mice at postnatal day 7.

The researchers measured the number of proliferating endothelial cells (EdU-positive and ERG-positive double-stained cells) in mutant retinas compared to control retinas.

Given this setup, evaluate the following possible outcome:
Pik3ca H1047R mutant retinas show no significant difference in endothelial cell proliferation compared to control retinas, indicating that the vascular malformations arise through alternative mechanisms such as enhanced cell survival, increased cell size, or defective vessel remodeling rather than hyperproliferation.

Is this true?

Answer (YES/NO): NO